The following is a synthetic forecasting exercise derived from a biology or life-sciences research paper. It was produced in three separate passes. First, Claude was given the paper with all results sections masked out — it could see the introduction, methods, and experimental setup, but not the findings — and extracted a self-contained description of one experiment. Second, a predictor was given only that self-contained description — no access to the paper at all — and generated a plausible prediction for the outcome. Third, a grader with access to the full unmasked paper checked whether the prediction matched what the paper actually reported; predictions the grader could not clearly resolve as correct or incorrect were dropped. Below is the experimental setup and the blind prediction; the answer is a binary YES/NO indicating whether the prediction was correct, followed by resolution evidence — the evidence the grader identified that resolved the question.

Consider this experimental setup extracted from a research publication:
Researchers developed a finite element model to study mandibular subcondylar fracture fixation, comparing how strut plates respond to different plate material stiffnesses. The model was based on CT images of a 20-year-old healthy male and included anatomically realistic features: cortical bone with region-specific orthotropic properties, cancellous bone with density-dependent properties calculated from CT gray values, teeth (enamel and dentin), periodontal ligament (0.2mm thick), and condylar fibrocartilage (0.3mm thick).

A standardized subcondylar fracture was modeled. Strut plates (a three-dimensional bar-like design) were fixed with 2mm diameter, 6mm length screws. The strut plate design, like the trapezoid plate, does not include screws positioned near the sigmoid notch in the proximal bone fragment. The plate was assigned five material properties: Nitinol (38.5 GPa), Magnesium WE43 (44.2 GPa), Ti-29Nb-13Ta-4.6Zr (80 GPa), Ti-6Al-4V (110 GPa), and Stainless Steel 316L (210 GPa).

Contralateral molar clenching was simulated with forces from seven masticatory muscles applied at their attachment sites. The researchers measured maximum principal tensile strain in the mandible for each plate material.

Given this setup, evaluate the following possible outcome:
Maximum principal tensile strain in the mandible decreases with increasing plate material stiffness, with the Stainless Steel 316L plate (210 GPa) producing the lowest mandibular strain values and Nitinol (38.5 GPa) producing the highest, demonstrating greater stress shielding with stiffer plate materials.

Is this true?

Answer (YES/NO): NO